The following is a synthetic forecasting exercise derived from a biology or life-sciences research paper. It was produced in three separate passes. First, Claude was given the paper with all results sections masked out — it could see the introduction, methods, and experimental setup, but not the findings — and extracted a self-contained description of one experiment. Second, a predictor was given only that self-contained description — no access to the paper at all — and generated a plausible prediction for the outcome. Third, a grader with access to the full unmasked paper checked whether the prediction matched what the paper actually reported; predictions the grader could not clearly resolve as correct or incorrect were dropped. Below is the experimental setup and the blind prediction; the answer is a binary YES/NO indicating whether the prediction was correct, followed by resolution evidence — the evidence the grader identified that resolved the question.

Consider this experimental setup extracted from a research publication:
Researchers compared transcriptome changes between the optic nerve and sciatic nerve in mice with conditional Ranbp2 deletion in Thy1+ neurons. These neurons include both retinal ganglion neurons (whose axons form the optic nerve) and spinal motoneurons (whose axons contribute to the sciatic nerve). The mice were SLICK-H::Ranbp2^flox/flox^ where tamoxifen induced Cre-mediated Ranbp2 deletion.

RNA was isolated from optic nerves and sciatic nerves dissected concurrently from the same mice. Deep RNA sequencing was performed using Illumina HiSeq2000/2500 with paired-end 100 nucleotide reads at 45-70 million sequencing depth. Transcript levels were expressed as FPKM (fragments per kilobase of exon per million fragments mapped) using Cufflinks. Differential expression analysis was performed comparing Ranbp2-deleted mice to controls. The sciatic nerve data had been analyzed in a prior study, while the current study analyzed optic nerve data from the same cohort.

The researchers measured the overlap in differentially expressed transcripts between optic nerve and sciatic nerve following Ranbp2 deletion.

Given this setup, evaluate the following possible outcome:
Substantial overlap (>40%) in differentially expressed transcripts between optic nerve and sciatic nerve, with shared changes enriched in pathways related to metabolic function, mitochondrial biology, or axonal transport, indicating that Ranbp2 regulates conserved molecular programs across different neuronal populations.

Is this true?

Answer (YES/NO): NO